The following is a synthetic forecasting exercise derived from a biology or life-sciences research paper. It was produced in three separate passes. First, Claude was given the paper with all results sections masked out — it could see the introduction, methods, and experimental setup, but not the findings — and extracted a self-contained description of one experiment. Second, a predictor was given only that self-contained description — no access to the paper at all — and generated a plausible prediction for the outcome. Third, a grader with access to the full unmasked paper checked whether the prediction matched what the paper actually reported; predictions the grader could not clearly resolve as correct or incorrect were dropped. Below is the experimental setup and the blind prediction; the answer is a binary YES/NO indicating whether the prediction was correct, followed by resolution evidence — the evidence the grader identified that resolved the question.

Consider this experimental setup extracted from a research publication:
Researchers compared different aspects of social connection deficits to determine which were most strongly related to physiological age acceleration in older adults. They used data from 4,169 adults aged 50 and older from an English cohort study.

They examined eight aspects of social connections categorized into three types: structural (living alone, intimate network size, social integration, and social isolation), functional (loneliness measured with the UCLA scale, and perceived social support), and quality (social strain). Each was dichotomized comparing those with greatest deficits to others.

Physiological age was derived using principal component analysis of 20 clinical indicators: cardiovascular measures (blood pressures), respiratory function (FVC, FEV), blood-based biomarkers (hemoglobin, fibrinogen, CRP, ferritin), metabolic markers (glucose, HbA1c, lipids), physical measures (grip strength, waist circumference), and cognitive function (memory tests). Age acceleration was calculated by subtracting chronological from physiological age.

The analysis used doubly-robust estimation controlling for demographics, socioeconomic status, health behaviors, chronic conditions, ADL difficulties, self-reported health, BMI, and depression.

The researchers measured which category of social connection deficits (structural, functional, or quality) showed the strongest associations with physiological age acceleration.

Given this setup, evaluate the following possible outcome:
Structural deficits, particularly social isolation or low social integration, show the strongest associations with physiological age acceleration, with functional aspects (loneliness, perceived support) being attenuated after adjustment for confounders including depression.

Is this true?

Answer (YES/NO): NO